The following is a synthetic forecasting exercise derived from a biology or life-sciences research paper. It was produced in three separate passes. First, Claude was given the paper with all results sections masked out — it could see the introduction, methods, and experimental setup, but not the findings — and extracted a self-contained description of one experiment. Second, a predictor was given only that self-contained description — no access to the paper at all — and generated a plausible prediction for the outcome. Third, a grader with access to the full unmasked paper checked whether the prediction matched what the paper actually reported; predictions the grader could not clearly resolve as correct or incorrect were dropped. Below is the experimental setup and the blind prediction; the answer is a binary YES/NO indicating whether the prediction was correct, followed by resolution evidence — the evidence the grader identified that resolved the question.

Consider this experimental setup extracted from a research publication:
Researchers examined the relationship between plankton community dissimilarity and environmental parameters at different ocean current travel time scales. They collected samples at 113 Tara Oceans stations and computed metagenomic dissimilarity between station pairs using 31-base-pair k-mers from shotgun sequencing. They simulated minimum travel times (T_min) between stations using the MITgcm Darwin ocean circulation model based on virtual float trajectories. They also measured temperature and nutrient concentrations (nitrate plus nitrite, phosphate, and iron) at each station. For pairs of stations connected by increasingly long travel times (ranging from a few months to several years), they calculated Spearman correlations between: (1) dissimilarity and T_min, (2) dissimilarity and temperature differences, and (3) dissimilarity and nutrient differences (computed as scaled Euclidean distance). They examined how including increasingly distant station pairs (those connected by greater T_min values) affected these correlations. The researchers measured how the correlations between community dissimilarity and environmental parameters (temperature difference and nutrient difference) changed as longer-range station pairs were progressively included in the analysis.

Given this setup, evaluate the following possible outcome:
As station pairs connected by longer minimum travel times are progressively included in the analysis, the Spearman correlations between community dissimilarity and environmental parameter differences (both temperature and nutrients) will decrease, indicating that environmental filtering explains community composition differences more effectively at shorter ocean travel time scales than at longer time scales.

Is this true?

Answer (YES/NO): NO